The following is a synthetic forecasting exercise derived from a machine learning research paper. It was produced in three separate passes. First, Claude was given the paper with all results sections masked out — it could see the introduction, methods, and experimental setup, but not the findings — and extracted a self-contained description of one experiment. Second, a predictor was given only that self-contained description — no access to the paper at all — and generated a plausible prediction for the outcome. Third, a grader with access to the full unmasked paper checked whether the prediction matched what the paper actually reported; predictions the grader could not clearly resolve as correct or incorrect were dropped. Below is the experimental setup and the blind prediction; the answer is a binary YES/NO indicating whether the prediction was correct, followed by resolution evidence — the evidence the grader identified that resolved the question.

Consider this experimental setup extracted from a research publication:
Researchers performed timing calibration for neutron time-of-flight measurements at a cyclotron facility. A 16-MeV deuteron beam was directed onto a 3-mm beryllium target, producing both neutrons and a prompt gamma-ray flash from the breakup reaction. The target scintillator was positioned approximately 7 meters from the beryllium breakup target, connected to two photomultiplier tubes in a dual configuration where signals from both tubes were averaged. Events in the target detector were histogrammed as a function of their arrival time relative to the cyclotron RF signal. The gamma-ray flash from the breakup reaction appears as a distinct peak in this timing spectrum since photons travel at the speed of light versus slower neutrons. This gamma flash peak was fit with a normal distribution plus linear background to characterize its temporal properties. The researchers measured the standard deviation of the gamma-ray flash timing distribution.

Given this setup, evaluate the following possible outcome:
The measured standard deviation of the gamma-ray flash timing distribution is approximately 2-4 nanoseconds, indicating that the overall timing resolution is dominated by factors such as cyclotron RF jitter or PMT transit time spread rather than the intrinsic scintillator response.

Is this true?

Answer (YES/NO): NO